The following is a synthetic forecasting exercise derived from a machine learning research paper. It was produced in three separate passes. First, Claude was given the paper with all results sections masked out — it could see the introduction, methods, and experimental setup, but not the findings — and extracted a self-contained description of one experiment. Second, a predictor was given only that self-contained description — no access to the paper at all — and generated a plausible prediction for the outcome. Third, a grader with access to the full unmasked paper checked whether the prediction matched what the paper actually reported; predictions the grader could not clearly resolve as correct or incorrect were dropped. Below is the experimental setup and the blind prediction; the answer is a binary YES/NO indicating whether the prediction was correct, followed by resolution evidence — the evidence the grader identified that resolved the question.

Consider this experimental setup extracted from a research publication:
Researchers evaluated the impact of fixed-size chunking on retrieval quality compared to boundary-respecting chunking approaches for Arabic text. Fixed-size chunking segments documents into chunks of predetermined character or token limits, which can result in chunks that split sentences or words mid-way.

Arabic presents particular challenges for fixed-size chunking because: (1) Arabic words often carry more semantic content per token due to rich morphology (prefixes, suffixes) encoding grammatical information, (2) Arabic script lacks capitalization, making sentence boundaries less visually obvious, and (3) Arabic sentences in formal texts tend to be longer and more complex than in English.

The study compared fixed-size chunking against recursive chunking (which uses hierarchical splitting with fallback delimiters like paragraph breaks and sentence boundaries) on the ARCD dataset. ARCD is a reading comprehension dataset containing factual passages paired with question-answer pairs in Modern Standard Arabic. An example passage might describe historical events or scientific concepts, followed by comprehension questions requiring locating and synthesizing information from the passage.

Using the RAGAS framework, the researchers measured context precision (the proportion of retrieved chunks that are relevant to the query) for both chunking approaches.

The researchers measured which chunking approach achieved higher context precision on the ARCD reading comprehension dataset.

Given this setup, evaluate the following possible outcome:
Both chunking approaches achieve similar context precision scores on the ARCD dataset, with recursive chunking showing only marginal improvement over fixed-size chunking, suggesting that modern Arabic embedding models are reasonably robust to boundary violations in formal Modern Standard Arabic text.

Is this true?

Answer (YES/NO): NO